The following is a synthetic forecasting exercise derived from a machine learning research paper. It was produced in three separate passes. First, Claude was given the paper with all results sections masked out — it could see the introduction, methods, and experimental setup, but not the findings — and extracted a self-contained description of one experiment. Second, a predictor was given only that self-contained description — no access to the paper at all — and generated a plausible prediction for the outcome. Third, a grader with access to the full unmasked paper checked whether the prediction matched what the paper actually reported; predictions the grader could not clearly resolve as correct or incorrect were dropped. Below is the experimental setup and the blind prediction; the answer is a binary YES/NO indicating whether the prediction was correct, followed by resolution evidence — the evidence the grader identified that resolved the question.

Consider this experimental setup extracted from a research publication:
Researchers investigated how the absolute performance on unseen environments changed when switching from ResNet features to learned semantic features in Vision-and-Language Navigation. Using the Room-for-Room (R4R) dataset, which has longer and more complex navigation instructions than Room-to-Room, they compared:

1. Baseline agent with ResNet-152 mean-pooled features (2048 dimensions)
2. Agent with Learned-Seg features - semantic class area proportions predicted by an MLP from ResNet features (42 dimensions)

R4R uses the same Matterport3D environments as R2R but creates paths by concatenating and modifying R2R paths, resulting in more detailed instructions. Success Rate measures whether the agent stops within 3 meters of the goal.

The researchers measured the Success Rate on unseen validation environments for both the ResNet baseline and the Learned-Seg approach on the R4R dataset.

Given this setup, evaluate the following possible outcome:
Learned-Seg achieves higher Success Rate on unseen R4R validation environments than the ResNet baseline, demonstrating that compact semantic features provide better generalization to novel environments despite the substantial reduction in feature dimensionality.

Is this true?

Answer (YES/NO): YES